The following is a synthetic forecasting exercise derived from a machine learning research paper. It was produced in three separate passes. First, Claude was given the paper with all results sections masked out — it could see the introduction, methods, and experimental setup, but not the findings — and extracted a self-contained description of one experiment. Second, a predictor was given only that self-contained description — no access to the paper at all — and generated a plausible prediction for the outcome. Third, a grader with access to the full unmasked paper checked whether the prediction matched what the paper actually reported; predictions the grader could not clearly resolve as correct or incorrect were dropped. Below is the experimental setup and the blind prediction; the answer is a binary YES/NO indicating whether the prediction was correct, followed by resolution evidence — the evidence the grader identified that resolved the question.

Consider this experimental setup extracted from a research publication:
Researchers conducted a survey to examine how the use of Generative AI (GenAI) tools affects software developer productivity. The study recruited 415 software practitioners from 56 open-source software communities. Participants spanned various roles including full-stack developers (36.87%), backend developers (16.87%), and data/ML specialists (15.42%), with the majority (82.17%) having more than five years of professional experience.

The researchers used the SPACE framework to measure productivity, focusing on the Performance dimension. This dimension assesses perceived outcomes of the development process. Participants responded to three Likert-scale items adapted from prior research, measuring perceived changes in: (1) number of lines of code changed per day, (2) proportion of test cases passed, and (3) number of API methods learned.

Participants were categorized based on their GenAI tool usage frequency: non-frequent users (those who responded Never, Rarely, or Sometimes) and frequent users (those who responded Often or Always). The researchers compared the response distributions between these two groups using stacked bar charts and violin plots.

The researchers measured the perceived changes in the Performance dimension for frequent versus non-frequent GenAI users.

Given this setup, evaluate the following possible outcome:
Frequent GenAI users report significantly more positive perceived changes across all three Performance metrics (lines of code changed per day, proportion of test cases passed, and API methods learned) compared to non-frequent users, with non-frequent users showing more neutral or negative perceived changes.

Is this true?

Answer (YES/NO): NO